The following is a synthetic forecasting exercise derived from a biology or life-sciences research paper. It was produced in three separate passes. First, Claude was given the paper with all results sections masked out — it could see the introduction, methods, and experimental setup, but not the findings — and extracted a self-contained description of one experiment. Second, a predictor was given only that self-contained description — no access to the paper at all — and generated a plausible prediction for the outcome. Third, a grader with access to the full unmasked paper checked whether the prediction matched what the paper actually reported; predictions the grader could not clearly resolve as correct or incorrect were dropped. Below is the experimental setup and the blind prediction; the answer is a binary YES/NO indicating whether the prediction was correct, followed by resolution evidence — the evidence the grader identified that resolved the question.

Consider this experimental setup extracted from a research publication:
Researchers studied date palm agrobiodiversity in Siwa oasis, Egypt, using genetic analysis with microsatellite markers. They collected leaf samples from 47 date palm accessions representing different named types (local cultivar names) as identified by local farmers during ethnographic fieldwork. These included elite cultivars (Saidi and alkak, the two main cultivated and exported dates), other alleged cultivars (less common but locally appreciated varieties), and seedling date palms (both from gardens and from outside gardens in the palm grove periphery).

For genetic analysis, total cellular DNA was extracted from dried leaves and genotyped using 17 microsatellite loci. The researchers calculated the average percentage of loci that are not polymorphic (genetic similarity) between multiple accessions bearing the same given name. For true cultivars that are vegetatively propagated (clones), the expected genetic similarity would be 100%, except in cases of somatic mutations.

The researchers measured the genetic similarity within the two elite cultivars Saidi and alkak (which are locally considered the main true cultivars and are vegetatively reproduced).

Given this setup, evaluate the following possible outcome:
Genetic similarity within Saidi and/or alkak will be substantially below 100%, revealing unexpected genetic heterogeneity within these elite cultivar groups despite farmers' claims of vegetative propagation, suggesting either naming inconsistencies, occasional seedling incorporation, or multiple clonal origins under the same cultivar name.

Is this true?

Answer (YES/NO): NO